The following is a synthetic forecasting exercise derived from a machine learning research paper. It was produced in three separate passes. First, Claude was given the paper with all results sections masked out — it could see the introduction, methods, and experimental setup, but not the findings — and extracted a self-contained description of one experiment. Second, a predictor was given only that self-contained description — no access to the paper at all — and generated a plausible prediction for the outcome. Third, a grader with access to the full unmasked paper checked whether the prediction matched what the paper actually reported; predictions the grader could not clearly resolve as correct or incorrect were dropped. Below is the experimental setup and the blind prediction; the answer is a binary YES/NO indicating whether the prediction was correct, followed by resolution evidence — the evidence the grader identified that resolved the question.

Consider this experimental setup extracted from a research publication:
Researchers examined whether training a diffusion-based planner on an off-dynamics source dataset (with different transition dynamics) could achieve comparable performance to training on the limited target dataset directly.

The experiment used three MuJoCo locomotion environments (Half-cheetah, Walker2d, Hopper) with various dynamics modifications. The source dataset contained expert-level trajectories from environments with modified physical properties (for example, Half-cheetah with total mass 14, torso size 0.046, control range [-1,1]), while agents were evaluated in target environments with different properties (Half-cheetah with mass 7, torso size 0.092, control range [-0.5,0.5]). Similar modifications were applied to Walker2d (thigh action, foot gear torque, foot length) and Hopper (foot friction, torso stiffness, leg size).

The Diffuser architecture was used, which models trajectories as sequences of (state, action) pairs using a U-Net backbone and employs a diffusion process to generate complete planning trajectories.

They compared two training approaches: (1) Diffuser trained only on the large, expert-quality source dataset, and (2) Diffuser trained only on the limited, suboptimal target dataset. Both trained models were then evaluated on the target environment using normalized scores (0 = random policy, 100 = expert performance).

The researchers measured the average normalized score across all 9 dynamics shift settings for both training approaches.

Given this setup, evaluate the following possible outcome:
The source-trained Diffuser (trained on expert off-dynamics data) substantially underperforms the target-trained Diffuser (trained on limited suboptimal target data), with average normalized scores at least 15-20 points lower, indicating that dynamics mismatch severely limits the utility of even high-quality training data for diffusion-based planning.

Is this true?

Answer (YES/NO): NO